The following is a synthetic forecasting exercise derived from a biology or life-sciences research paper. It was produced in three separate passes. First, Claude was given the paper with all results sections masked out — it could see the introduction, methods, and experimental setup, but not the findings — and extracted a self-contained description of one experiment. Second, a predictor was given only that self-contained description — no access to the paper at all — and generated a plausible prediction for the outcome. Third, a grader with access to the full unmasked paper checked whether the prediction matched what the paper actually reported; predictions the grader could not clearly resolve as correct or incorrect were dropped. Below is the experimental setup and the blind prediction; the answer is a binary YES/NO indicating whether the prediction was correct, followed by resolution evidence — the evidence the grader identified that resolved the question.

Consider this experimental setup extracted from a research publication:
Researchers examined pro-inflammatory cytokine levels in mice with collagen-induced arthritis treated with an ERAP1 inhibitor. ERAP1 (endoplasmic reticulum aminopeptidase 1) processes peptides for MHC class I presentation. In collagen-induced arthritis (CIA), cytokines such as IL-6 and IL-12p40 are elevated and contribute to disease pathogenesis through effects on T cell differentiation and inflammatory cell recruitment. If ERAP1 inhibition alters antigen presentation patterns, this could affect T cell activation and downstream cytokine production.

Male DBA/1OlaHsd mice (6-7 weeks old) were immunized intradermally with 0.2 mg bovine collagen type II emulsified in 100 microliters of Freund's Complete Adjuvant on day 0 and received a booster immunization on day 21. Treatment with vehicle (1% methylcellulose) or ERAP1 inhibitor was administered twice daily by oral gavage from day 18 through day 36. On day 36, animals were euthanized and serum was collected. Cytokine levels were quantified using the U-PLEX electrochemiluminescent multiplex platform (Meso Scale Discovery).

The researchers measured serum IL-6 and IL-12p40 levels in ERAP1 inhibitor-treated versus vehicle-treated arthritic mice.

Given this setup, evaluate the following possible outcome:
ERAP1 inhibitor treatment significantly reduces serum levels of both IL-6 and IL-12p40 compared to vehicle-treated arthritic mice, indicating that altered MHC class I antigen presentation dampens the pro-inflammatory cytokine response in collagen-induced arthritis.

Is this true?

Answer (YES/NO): YES